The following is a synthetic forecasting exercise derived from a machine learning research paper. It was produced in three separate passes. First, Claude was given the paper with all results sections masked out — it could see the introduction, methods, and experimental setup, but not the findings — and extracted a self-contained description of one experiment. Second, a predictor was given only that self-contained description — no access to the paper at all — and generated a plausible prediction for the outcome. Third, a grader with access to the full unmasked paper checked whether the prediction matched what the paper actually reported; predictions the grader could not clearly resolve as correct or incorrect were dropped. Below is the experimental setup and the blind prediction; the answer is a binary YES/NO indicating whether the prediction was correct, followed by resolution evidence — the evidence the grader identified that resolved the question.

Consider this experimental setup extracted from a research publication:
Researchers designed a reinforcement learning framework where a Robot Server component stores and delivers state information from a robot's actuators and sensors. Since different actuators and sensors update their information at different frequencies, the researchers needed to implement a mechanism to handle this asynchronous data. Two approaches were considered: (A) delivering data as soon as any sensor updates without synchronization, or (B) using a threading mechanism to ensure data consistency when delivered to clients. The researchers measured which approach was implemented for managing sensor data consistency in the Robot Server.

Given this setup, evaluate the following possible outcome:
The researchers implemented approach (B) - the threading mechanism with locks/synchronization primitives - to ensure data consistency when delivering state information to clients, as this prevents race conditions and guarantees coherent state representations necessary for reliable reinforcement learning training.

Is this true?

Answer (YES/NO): YES